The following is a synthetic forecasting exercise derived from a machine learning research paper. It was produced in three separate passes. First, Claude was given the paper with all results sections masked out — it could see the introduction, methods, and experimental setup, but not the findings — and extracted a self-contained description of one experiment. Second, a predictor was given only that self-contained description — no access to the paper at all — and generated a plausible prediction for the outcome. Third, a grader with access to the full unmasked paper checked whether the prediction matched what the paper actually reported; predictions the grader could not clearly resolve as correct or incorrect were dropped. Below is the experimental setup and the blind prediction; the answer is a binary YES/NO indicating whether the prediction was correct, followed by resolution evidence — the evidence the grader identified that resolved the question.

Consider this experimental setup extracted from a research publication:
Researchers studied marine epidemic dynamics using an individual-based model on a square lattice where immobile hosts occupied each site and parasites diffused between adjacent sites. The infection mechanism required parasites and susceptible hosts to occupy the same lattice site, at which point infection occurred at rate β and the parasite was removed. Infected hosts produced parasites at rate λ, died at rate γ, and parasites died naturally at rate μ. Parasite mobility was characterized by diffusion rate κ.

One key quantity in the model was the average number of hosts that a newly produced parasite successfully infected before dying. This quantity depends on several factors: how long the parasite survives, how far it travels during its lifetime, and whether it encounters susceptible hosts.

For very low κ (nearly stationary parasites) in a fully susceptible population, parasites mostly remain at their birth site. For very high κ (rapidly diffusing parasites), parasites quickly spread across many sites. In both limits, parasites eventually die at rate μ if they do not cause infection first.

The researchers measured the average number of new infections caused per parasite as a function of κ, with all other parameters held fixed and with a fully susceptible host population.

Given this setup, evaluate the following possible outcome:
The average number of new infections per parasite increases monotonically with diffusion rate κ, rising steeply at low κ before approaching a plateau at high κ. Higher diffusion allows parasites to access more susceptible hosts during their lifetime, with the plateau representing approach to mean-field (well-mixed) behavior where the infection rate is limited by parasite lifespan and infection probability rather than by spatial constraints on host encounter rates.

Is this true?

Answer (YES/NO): YES